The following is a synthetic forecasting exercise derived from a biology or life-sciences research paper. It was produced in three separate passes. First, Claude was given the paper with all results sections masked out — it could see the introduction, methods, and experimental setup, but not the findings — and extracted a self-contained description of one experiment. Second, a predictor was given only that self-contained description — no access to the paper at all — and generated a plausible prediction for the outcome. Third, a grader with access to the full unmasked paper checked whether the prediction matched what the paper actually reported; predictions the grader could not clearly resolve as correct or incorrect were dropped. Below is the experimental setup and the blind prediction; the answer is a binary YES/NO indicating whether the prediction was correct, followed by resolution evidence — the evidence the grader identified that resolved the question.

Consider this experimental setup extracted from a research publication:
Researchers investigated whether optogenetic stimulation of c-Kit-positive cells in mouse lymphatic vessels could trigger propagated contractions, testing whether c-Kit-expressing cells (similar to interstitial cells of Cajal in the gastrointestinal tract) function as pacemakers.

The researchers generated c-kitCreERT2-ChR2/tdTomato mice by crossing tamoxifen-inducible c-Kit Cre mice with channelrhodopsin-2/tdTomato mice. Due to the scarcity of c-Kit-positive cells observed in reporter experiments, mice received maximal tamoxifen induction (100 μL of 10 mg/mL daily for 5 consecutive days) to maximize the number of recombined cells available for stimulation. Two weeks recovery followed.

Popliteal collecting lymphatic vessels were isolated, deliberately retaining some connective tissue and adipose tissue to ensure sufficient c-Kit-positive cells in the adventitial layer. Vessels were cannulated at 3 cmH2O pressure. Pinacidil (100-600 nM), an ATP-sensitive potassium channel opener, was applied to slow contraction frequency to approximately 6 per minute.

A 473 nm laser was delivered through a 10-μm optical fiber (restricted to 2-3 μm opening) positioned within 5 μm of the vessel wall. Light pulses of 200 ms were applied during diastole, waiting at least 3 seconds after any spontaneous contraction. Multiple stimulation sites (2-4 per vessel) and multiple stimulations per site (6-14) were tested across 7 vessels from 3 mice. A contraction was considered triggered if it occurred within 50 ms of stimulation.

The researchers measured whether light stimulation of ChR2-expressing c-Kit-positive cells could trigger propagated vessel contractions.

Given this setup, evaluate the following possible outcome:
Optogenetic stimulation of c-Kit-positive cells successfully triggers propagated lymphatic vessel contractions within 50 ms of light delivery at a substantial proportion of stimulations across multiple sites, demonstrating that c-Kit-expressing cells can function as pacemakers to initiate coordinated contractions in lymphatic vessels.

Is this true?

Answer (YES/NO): NO